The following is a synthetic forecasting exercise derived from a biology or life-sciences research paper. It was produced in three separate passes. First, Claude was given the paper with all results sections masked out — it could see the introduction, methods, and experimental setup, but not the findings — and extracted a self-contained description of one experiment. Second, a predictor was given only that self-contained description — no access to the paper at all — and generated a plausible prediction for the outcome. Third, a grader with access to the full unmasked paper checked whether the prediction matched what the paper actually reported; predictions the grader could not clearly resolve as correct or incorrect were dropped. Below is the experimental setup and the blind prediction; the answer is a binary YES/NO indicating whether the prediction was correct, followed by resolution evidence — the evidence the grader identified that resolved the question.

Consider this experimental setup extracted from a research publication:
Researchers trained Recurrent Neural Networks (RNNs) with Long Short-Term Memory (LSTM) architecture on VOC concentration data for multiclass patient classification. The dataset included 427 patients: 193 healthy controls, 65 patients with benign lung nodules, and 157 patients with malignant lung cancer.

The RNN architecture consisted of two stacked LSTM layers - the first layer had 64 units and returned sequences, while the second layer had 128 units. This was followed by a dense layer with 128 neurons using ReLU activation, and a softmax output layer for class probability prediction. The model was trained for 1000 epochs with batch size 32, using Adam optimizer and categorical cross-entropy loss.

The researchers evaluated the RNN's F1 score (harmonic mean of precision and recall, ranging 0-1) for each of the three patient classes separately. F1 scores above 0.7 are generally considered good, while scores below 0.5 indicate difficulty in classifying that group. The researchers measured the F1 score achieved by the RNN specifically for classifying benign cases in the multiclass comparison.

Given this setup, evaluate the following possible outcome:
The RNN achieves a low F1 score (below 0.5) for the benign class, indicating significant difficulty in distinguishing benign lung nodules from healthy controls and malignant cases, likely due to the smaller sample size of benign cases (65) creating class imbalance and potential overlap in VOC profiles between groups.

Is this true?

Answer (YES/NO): YES